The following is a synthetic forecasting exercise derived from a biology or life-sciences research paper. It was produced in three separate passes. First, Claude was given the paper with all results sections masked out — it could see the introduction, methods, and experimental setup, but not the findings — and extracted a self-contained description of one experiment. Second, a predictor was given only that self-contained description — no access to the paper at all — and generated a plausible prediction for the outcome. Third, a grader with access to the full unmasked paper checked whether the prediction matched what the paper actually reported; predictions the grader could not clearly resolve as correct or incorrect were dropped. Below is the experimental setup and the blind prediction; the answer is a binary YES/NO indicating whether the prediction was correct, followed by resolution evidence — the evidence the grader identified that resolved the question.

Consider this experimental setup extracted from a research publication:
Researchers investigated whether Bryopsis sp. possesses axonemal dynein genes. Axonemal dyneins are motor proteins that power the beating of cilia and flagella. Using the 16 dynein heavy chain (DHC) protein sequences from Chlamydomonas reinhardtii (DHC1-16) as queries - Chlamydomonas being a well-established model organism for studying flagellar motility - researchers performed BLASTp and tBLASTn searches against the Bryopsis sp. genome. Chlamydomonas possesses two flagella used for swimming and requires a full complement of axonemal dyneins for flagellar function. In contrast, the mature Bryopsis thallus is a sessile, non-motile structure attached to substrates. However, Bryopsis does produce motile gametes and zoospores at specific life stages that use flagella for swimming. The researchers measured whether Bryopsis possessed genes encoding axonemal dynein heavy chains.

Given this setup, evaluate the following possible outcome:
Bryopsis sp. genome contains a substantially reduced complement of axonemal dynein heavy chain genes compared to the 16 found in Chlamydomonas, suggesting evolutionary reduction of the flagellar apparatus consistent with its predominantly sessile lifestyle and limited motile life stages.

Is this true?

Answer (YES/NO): NO